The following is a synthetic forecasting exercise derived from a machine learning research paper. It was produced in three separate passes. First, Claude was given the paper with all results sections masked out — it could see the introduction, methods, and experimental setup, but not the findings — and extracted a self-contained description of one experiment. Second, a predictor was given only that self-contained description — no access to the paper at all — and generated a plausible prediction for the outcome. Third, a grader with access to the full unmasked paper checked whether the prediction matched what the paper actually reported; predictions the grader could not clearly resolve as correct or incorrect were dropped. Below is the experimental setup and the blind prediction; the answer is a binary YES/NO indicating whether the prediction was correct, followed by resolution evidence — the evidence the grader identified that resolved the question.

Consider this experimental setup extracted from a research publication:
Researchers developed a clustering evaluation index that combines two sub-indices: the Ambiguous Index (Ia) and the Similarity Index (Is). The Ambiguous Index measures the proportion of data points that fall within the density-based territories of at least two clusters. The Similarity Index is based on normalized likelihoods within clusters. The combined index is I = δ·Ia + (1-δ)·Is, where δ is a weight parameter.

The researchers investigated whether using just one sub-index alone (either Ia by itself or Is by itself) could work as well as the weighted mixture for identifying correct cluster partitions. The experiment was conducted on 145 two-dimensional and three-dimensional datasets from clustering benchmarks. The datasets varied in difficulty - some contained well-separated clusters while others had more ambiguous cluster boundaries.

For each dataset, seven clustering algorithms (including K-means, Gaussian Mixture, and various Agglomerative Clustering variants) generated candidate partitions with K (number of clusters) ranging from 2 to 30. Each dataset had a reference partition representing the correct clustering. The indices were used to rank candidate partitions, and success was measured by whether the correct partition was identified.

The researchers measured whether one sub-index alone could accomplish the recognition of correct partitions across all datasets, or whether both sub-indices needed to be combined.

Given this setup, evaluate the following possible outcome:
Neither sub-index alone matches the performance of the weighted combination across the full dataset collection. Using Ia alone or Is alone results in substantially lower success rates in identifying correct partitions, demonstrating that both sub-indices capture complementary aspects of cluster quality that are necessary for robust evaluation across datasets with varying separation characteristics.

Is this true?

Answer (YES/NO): YES